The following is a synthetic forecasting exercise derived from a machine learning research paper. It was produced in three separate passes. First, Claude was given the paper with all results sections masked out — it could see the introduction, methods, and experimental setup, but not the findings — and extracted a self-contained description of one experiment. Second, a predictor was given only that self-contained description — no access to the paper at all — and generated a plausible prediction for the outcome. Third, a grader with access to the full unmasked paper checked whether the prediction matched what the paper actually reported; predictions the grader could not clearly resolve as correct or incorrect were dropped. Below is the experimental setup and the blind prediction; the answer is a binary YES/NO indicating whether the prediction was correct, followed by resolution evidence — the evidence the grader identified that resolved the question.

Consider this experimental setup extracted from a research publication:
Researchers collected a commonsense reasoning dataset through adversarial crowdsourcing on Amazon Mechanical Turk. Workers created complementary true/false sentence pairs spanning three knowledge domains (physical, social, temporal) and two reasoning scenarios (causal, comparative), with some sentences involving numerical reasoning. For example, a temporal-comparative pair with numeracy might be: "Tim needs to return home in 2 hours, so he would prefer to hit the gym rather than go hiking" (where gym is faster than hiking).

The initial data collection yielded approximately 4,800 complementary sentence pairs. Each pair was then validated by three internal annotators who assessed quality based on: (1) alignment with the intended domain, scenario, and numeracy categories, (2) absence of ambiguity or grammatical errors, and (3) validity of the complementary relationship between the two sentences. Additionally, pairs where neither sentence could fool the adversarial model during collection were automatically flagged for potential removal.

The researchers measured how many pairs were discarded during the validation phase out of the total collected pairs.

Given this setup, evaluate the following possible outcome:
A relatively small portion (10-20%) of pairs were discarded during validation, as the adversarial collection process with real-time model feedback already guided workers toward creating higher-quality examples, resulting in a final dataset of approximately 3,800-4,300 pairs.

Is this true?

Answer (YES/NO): YES